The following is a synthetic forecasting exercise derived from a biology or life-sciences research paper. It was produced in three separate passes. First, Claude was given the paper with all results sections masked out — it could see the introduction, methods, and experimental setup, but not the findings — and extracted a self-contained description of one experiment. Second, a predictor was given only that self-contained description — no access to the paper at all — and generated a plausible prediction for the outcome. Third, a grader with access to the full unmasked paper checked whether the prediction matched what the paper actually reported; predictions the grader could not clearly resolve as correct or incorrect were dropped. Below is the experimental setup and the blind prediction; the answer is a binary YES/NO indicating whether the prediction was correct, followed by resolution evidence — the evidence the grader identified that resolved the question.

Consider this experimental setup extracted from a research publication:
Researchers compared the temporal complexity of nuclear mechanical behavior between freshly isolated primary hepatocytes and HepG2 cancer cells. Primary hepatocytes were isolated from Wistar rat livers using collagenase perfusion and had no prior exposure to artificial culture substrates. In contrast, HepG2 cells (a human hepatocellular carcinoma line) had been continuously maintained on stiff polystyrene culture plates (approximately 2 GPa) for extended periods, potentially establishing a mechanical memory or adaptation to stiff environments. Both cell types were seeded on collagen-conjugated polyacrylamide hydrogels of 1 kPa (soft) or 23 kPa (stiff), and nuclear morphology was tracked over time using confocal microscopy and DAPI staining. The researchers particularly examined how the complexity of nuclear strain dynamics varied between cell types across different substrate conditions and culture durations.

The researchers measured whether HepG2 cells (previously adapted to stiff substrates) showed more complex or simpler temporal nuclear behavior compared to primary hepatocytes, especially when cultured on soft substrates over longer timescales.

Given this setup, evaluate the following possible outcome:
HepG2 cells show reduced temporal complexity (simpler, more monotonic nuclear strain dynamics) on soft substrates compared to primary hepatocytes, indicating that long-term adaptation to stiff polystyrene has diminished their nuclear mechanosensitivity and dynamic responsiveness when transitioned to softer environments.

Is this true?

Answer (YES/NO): NO